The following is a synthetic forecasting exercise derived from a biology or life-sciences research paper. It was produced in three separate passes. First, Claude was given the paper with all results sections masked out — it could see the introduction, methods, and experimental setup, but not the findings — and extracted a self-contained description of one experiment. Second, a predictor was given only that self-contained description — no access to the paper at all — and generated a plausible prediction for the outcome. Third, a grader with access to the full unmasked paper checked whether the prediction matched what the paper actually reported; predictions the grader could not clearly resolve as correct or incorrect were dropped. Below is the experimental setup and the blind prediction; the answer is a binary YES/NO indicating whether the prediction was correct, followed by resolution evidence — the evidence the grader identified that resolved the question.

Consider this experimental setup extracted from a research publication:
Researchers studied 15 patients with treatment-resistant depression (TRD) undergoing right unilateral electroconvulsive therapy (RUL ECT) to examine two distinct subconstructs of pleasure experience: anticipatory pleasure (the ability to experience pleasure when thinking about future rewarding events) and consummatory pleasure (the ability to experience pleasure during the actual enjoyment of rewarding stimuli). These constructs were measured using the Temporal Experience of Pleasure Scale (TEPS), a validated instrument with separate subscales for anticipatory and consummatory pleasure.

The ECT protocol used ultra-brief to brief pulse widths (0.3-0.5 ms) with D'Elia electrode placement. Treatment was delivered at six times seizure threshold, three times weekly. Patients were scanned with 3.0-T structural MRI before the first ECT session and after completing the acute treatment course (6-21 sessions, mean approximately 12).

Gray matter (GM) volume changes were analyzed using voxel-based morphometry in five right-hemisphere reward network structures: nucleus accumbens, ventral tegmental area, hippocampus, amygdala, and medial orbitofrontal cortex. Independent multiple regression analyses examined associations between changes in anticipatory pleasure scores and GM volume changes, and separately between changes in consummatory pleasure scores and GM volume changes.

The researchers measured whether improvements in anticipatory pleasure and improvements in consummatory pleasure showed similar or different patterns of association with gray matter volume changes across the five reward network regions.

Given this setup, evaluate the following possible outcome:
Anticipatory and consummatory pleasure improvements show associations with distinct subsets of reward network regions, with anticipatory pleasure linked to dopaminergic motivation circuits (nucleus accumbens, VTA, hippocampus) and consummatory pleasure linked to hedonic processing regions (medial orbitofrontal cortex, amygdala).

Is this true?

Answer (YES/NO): NO